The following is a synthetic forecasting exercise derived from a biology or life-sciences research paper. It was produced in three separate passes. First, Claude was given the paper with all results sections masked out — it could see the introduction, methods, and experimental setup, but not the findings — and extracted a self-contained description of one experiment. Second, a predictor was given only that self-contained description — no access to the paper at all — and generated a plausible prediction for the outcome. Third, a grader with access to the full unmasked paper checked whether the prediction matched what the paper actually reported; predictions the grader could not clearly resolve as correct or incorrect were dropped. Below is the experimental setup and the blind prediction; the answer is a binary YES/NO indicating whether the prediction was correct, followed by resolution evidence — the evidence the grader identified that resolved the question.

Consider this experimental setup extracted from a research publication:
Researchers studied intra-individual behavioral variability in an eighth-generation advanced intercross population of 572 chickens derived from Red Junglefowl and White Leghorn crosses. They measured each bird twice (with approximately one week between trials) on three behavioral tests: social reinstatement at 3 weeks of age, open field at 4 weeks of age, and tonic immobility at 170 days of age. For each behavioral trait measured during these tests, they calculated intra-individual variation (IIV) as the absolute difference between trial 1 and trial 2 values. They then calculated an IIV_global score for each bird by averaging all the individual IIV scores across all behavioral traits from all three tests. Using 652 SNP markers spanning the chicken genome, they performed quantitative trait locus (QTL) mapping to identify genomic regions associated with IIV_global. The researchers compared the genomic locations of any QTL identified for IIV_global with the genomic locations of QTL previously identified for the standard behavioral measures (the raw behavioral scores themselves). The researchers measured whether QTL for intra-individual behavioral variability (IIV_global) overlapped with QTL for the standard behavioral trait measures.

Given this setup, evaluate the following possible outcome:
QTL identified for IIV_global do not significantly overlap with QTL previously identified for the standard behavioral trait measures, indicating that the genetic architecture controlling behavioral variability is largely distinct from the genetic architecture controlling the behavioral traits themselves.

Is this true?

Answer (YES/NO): YES